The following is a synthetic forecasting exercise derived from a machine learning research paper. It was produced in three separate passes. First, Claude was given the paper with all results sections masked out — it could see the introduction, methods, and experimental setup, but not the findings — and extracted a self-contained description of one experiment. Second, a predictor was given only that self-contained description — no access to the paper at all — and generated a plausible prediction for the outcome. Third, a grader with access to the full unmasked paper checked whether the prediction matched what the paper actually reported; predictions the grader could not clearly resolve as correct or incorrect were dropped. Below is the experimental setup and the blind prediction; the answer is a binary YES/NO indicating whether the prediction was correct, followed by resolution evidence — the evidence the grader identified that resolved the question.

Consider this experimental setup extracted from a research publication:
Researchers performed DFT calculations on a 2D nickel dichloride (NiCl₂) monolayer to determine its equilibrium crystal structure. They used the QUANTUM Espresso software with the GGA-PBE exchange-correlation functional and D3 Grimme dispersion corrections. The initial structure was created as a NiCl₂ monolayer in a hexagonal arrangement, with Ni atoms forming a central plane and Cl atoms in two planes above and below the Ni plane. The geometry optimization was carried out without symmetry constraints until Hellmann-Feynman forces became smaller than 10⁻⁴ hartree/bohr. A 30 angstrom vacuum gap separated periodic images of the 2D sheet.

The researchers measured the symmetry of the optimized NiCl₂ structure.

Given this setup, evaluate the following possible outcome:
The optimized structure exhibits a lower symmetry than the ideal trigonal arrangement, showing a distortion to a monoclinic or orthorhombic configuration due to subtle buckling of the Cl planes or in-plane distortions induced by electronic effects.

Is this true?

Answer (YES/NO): NO